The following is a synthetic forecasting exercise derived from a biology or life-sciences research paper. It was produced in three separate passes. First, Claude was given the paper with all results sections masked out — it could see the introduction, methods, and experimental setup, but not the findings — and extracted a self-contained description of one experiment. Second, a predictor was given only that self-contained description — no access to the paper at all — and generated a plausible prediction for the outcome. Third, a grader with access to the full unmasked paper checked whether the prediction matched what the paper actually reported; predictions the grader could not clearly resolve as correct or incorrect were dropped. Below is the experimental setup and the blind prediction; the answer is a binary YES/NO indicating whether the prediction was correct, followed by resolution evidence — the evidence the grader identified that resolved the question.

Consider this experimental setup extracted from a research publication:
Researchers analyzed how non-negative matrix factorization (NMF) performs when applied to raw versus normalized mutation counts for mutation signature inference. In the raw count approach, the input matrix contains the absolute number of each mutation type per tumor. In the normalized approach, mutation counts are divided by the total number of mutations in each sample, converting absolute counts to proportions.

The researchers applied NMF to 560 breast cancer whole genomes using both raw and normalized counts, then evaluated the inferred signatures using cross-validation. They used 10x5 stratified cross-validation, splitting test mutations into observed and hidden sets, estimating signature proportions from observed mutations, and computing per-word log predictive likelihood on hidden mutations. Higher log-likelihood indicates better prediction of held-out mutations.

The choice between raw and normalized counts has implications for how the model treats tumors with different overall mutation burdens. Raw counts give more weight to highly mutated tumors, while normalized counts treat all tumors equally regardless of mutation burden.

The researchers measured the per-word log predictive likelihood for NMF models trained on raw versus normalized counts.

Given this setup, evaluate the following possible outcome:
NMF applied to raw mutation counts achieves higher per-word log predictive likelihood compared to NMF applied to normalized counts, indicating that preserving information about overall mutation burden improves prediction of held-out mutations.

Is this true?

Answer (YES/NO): YES